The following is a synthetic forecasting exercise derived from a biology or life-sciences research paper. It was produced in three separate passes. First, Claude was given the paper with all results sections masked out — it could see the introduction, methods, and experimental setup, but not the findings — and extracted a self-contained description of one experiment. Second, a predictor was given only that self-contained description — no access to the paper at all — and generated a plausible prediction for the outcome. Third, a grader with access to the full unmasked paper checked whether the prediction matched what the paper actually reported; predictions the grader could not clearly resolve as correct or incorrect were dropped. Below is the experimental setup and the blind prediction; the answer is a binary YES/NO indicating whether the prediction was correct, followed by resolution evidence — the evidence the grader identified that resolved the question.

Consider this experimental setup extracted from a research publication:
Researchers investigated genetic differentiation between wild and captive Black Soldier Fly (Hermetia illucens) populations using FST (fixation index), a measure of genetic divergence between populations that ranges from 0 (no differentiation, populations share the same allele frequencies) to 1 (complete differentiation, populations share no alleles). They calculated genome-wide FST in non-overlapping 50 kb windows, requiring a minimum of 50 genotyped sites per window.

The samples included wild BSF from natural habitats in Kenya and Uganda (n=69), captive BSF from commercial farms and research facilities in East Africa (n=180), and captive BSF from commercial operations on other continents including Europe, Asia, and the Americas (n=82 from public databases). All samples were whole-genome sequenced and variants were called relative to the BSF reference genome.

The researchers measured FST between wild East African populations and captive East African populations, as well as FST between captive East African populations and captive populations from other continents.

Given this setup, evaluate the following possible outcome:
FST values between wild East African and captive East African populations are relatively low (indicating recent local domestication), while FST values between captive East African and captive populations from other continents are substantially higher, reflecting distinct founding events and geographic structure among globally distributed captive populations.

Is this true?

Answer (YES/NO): NO